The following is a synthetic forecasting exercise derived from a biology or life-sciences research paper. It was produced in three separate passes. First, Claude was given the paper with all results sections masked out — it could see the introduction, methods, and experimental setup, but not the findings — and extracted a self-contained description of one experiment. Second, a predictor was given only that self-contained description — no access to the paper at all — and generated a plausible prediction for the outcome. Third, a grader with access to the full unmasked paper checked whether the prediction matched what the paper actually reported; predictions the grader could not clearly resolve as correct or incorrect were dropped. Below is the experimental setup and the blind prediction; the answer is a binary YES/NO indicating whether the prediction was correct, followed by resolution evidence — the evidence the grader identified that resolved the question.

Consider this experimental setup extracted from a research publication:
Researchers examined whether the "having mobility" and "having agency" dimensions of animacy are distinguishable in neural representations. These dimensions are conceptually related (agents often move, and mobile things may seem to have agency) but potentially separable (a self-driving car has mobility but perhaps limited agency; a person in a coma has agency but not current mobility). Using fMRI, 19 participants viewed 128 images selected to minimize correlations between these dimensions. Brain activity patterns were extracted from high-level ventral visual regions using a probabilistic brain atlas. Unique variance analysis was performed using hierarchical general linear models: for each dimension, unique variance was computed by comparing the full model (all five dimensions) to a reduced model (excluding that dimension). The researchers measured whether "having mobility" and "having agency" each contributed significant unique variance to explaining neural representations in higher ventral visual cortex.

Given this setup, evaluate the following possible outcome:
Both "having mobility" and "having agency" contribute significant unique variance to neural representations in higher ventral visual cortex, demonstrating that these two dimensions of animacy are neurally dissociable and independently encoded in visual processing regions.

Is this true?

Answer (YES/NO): YES